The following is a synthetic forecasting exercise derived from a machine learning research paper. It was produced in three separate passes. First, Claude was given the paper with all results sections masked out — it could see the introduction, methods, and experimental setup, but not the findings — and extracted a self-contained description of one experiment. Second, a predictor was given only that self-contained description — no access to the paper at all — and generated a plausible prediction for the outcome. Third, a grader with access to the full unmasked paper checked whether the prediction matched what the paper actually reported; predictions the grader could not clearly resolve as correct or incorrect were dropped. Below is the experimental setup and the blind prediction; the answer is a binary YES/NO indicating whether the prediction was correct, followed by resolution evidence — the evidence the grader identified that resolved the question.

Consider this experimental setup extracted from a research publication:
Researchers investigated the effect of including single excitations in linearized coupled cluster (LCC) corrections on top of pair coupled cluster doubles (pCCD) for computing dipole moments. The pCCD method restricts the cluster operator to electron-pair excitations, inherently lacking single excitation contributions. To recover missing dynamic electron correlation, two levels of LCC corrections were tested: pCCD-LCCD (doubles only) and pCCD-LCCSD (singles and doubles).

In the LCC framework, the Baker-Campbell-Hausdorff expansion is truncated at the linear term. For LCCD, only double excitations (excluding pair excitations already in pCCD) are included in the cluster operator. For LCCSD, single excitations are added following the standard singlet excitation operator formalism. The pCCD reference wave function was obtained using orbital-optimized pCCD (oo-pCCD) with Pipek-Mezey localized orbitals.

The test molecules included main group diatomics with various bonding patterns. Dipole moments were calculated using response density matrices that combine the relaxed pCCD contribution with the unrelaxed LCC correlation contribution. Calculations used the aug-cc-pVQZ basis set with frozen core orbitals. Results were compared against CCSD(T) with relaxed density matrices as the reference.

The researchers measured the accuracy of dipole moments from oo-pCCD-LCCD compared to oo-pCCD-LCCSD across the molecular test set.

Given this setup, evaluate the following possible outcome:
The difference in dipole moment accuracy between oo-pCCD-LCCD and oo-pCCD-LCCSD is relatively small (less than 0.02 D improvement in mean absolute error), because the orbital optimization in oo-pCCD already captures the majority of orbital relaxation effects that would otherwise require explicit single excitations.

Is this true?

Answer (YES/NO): NO